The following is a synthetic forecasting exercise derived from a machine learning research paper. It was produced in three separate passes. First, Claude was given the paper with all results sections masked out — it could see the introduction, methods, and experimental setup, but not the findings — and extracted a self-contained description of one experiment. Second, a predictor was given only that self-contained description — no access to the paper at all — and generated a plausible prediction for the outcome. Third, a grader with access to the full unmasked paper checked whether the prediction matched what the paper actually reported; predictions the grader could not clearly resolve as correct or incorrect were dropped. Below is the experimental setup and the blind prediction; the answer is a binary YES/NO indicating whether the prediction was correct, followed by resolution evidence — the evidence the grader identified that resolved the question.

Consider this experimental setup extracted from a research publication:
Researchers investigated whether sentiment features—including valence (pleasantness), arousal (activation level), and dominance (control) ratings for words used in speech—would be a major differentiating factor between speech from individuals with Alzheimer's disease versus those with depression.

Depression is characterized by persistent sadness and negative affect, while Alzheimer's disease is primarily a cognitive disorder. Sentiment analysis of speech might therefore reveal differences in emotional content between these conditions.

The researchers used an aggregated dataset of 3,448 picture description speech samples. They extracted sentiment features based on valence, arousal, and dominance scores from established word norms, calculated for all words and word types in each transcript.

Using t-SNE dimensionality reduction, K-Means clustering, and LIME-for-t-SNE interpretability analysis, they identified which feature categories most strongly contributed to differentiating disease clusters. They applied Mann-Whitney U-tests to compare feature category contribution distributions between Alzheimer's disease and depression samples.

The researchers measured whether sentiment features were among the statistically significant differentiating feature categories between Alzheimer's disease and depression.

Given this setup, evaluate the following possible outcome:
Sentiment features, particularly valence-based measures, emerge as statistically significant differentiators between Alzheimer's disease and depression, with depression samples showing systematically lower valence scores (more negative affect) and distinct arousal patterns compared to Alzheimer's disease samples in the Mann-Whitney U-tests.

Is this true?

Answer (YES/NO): NO